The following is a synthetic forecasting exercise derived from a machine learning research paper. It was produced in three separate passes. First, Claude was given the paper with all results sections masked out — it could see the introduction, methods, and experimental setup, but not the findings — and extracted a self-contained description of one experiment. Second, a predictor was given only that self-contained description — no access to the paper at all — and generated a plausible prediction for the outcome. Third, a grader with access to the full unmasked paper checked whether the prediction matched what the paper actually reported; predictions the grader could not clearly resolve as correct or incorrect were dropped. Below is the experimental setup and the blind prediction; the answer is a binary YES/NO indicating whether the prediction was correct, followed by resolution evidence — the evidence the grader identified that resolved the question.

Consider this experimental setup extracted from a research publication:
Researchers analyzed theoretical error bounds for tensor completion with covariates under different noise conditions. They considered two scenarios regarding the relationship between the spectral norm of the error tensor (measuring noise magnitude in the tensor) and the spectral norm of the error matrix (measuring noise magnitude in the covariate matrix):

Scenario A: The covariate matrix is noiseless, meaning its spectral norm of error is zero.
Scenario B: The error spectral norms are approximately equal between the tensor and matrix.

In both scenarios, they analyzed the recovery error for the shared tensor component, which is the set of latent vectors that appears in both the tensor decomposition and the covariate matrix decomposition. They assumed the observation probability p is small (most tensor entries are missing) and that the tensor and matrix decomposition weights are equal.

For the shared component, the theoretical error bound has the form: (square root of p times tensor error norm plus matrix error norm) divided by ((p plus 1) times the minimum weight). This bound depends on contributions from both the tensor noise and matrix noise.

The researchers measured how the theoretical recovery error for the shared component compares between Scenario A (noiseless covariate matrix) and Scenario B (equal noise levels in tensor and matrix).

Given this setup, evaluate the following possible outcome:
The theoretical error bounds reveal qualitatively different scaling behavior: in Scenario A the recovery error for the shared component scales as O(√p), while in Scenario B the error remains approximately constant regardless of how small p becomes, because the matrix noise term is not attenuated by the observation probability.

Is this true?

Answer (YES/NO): YES